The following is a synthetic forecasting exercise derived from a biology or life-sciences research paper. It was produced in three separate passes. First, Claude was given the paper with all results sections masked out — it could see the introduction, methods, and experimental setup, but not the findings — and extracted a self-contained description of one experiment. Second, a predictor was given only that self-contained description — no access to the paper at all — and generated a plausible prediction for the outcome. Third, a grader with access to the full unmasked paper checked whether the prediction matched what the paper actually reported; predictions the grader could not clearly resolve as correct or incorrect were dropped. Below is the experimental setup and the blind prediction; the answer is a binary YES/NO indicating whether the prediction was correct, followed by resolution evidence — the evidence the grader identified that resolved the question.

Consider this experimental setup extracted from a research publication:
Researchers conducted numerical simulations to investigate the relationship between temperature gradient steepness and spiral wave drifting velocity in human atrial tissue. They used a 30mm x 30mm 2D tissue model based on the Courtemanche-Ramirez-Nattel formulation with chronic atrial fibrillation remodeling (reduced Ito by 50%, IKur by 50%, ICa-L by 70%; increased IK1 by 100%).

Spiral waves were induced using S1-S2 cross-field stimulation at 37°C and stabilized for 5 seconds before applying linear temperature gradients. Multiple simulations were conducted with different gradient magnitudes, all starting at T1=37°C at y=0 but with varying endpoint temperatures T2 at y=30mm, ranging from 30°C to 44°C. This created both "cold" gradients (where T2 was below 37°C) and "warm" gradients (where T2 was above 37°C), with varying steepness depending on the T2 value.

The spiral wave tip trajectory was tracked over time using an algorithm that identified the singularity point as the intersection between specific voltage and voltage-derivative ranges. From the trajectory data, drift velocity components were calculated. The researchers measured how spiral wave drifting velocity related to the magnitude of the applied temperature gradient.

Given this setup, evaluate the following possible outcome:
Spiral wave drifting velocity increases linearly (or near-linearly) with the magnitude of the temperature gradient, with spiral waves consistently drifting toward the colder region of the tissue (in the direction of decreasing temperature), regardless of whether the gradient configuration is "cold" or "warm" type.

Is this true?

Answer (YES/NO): YES